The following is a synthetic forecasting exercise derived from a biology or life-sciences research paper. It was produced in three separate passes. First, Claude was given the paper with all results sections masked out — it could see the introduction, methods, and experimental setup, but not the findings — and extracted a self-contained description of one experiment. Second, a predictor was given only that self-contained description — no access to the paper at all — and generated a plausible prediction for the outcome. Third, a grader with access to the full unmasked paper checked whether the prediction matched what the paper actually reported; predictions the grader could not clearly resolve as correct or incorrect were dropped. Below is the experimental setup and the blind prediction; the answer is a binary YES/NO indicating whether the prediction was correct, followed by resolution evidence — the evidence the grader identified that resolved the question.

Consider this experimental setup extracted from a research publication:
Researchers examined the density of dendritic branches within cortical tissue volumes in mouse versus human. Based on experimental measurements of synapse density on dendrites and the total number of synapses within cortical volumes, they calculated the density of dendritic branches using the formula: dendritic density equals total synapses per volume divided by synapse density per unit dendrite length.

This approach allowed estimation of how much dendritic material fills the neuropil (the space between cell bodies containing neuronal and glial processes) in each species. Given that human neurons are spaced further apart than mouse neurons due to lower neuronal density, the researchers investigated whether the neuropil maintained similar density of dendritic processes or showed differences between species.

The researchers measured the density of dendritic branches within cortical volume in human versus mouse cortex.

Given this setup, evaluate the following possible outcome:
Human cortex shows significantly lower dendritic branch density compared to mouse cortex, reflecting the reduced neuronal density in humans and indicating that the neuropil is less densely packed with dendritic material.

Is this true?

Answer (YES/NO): NO